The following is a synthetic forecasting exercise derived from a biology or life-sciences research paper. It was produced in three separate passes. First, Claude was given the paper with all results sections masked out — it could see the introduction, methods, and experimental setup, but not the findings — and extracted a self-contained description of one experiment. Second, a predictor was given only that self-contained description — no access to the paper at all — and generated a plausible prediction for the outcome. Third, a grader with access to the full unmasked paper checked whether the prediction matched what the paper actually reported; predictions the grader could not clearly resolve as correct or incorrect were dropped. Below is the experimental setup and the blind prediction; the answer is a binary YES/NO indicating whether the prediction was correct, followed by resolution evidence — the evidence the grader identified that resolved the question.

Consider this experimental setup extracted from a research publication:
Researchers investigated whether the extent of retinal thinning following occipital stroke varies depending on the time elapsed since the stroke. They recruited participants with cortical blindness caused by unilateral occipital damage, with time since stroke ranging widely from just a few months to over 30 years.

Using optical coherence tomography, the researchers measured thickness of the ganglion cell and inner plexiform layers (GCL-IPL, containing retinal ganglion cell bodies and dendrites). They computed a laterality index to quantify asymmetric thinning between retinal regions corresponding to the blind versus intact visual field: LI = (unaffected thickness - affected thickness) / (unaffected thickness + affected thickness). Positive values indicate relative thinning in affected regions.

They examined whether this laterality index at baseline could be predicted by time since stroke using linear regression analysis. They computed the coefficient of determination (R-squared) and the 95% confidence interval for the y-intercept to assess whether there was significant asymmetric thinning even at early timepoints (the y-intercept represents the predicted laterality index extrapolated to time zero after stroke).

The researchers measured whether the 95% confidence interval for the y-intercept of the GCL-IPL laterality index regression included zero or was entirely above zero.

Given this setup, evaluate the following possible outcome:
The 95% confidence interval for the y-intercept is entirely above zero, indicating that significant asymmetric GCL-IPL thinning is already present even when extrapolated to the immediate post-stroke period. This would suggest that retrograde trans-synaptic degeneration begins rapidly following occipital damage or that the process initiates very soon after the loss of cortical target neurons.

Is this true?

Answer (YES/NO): YES